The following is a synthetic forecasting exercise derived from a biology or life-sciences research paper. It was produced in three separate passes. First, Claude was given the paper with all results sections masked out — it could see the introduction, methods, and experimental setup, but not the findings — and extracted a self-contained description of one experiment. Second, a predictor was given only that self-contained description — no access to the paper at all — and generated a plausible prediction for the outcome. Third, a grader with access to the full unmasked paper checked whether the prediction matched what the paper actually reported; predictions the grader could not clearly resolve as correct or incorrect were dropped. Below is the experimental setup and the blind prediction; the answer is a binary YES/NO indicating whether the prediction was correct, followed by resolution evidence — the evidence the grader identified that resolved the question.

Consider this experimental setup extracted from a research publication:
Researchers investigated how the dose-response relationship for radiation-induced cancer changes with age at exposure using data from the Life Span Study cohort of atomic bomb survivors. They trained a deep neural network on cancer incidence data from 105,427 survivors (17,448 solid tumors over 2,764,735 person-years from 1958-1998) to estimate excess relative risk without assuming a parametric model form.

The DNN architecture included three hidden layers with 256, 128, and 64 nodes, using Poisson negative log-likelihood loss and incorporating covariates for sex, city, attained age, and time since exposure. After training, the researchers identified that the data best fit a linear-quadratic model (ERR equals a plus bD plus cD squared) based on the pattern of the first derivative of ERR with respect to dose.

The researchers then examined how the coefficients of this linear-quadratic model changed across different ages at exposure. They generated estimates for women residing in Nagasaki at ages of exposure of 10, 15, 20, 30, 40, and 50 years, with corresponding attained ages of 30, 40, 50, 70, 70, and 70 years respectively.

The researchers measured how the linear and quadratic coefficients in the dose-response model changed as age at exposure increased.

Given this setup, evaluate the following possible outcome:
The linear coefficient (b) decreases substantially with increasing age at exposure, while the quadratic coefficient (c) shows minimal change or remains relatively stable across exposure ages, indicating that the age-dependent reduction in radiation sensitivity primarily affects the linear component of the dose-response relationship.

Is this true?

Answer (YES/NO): NO